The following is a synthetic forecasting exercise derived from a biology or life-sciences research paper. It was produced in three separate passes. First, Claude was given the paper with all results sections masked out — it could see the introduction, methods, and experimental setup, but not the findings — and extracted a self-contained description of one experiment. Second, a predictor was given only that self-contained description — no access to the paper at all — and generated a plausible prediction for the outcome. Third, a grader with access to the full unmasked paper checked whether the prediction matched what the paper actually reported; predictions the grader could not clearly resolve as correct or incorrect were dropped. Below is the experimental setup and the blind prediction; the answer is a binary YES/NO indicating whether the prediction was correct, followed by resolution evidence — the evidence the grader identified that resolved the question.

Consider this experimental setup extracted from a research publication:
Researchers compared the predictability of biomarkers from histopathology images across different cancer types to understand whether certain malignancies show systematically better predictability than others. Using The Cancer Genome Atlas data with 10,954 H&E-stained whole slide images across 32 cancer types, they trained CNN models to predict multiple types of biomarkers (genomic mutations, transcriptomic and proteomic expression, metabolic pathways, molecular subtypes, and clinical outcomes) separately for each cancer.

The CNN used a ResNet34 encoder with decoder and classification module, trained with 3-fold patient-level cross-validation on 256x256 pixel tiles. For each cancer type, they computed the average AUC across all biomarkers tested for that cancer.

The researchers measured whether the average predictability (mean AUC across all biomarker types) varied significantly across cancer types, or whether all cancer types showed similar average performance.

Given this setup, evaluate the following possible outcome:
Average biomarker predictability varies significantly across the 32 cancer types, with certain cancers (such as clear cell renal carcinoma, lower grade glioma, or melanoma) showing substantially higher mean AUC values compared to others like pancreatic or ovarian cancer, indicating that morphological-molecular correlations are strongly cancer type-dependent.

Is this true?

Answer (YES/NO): NO